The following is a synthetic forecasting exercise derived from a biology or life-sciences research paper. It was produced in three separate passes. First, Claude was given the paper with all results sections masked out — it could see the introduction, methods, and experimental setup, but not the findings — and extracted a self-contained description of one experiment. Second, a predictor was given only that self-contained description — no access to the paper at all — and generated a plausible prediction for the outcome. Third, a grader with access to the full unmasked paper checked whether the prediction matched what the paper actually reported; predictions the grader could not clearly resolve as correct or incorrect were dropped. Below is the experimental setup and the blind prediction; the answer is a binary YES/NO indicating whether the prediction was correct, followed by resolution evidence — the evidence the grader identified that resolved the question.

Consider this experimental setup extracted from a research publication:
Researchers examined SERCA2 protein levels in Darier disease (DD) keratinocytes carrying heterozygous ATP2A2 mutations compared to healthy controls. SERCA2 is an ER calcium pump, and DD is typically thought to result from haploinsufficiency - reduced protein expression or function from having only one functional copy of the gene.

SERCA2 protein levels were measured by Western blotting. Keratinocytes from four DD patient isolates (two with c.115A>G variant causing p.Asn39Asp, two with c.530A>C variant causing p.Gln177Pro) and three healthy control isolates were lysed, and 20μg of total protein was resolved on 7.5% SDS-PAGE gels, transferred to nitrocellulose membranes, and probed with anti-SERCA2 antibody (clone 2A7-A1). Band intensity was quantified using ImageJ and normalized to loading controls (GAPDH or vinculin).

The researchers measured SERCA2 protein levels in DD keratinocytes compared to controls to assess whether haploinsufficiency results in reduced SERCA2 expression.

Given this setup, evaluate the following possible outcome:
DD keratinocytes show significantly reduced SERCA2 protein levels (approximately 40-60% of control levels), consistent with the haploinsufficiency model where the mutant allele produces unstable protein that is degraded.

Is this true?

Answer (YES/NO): NO